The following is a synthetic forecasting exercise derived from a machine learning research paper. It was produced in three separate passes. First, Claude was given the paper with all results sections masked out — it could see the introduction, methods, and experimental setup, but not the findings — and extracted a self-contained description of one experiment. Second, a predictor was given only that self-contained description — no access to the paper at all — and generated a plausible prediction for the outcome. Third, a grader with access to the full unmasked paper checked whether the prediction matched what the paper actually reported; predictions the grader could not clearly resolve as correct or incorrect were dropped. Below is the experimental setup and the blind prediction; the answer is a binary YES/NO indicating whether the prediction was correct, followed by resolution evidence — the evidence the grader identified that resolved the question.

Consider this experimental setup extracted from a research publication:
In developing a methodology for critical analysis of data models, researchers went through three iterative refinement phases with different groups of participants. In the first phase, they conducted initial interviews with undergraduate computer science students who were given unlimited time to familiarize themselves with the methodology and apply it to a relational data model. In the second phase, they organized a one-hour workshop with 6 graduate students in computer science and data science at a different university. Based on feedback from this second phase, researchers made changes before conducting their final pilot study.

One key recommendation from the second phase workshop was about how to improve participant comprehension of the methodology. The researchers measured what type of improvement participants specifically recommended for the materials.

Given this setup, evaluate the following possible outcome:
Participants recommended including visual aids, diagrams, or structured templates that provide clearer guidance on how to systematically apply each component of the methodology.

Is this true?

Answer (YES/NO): YES